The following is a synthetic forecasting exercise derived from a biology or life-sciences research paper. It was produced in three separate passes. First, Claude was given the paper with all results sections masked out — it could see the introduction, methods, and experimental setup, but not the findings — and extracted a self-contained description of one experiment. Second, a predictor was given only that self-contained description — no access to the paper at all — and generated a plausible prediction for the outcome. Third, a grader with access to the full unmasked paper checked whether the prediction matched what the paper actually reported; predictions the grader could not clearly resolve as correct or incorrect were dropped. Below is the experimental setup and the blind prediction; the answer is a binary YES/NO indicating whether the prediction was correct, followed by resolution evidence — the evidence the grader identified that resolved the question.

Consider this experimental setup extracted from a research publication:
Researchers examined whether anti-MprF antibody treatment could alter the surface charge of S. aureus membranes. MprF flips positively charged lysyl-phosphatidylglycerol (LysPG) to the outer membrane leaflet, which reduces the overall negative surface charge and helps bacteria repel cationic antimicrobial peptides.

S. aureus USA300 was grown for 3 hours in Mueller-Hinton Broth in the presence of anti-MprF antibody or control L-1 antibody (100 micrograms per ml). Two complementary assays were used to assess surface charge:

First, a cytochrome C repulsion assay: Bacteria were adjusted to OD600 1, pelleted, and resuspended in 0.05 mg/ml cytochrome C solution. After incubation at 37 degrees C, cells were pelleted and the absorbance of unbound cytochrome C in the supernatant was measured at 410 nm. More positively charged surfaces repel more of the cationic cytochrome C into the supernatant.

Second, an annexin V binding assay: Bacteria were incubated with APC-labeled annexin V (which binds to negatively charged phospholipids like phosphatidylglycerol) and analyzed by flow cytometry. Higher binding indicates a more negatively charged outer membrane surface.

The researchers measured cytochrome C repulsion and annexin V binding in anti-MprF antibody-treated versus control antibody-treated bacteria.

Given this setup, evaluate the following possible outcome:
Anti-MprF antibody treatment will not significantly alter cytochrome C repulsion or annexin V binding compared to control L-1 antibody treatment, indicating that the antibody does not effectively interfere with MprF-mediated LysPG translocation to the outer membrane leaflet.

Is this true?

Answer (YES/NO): NO